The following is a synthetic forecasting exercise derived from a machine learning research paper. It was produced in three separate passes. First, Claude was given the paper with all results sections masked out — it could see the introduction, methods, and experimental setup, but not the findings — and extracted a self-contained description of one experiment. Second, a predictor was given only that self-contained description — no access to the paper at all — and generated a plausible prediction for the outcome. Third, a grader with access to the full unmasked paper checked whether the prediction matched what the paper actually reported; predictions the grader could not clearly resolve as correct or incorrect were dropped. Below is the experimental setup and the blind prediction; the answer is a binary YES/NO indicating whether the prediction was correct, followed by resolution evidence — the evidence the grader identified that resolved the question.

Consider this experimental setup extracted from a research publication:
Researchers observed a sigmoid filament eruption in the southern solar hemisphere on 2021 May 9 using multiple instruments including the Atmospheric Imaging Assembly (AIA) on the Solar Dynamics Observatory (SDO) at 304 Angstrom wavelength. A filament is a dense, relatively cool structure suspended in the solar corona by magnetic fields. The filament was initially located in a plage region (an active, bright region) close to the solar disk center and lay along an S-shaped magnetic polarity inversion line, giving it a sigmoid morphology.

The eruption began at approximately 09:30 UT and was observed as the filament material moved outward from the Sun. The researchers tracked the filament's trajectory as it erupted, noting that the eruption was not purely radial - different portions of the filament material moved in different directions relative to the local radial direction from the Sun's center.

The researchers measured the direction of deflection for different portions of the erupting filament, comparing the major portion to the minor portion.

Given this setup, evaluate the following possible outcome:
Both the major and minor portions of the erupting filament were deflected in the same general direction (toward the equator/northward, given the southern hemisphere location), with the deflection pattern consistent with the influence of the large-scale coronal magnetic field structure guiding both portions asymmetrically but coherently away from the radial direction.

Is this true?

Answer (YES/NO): NO